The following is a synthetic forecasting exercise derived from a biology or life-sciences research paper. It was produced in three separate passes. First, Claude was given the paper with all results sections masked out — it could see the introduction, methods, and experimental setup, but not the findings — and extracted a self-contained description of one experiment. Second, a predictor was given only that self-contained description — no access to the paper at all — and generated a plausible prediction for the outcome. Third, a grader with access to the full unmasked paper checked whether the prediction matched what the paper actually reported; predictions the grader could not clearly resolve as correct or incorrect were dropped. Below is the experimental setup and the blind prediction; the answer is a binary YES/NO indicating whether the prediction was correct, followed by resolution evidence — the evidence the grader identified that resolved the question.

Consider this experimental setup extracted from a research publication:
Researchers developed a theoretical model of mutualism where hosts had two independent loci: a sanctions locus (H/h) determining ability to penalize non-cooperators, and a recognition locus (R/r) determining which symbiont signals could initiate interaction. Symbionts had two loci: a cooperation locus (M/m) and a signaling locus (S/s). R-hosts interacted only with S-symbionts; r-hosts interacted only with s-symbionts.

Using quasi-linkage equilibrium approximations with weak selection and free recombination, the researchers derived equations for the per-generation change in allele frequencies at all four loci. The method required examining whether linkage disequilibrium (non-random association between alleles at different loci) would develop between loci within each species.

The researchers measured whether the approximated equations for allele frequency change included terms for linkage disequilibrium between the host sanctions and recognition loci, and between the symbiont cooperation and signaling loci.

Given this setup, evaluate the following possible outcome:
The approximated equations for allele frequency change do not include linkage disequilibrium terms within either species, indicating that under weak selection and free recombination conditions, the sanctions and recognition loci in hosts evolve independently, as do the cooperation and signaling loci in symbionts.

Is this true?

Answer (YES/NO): YES